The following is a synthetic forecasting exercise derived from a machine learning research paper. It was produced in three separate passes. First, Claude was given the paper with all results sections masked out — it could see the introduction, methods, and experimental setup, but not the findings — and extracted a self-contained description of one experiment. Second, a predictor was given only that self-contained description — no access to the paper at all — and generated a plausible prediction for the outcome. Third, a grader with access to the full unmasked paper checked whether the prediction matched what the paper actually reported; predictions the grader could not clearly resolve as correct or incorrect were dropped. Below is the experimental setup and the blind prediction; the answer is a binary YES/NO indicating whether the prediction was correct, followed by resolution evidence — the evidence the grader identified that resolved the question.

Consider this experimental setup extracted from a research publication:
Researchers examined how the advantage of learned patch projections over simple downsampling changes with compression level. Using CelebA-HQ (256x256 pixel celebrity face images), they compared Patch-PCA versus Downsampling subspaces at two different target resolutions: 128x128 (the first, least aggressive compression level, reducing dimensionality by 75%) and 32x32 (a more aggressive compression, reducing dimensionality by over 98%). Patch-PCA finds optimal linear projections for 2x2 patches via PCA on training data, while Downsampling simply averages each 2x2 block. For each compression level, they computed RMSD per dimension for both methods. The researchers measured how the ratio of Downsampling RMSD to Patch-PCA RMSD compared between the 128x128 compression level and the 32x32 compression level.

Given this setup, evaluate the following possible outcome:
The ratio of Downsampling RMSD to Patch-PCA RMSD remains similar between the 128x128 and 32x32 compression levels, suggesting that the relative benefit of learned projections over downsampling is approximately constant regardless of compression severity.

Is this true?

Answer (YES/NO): NO